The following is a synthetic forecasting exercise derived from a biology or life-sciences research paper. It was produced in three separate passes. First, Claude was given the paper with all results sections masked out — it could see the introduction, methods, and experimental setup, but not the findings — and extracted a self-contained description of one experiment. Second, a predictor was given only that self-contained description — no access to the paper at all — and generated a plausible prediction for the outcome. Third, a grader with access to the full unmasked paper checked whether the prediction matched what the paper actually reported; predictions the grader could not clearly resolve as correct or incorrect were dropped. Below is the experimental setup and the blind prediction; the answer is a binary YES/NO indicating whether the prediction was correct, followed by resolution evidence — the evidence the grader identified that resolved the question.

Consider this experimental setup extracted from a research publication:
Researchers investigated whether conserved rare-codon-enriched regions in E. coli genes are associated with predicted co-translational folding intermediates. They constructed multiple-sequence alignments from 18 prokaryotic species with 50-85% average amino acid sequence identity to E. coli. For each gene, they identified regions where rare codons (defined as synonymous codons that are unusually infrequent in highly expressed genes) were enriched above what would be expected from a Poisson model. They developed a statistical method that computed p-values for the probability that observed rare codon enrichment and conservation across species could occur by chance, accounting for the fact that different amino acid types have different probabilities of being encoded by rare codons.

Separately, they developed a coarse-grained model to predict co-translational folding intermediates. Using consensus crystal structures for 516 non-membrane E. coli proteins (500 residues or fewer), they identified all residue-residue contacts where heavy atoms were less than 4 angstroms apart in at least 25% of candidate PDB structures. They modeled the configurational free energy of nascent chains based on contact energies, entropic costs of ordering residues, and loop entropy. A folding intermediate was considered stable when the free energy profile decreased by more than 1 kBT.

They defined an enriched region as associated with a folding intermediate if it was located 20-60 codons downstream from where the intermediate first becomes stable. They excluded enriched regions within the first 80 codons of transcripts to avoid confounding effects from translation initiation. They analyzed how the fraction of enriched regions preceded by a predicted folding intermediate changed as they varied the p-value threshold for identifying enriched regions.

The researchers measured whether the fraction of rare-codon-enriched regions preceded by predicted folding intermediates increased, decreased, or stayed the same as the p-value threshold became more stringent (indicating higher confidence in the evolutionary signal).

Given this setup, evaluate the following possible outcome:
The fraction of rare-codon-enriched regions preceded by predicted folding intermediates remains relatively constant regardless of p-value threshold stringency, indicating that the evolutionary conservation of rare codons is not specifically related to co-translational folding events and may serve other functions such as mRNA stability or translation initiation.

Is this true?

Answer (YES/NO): NO